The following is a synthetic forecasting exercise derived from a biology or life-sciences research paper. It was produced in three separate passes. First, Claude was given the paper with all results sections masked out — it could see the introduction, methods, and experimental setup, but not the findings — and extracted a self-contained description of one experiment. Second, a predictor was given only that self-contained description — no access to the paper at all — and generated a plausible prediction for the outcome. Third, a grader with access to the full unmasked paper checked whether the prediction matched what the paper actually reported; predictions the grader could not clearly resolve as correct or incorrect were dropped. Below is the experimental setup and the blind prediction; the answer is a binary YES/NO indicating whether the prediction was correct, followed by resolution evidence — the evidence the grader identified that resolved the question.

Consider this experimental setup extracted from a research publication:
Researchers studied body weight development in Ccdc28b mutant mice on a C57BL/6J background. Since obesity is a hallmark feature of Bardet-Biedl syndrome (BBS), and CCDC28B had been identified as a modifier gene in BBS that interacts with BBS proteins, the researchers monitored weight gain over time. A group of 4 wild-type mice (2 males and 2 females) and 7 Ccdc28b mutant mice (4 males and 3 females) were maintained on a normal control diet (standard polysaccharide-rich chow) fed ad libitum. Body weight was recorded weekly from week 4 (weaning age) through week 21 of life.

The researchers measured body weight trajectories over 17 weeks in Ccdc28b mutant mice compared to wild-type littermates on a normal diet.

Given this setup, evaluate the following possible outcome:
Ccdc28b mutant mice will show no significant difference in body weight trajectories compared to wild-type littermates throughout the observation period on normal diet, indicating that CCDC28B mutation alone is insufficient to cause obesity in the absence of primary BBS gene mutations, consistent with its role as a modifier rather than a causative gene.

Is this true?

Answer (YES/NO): YES